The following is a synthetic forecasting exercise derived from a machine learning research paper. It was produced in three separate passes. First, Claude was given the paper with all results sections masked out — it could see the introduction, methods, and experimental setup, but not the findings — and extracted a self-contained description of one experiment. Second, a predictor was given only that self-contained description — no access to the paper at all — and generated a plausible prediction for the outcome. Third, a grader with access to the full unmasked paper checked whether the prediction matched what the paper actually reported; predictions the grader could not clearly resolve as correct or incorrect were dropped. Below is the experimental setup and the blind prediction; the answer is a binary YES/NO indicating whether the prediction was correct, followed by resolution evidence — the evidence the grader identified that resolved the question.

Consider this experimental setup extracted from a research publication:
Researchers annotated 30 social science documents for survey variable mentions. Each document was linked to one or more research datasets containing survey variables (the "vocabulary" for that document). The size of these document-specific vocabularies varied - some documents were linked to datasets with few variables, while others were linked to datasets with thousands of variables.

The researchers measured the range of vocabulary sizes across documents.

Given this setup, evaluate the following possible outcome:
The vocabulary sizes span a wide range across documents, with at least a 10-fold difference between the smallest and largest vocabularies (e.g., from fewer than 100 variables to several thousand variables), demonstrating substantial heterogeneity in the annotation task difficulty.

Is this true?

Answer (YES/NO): YES